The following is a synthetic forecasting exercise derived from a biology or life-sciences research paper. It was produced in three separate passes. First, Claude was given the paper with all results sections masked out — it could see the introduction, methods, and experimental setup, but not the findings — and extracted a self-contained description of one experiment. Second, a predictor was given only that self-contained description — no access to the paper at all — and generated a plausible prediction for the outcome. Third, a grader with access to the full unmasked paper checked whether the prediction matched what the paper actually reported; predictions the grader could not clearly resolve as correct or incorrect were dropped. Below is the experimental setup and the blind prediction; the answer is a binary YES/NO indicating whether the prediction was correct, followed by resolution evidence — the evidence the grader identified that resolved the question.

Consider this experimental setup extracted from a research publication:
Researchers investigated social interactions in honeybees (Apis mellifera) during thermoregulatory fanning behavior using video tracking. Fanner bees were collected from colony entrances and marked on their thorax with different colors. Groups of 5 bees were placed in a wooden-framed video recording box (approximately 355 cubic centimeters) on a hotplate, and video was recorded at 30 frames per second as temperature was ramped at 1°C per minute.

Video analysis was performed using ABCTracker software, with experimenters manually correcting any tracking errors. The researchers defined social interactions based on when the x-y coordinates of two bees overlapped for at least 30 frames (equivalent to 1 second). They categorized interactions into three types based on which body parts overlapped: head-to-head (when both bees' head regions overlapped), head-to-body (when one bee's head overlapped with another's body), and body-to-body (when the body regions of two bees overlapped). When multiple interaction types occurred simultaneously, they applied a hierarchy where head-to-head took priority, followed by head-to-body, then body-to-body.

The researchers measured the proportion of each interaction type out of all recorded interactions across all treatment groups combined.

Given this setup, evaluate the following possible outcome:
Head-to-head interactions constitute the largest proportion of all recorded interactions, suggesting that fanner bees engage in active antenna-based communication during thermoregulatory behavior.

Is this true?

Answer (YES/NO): YES